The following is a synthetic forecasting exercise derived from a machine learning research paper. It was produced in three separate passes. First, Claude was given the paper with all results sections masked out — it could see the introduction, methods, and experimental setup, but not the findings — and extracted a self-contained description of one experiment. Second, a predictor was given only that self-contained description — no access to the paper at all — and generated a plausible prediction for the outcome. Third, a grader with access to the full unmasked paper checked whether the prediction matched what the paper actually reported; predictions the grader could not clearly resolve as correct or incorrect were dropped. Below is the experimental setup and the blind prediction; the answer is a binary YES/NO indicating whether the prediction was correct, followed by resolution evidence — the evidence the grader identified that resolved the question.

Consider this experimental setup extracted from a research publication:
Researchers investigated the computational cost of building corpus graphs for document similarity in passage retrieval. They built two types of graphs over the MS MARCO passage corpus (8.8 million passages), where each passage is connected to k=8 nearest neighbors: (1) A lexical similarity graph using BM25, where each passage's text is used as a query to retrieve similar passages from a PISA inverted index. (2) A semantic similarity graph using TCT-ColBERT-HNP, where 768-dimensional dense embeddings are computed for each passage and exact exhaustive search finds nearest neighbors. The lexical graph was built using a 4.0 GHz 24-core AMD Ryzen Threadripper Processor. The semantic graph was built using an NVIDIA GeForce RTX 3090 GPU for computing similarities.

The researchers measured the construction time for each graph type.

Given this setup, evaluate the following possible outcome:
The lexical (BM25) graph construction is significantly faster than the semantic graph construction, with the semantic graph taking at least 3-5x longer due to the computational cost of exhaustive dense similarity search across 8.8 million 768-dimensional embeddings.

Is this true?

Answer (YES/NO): NO